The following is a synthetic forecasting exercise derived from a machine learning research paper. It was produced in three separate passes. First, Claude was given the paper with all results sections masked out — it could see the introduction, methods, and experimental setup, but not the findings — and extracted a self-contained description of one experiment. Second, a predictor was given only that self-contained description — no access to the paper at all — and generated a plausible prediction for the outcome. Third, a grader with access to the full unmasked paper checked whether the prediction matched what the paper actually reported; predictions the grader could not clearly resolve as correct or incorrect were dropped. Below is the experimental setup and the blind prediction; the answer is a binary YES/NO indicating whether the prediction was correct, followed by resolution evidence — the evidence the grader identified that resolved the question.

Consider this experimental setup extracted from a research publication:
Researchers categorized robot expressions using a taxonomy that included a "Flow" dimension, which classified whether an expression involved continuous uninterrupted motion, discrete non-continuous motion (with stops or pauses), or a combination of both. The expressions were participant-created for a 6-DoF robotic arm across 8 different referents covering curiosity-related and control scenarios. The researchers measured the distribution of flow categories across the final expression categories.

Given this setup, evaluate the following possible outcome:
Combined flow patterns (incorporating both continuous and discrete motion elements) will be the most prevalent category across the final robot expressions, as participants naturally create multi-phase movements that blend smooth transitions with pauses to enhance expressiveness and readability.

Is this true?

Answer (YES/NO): NO